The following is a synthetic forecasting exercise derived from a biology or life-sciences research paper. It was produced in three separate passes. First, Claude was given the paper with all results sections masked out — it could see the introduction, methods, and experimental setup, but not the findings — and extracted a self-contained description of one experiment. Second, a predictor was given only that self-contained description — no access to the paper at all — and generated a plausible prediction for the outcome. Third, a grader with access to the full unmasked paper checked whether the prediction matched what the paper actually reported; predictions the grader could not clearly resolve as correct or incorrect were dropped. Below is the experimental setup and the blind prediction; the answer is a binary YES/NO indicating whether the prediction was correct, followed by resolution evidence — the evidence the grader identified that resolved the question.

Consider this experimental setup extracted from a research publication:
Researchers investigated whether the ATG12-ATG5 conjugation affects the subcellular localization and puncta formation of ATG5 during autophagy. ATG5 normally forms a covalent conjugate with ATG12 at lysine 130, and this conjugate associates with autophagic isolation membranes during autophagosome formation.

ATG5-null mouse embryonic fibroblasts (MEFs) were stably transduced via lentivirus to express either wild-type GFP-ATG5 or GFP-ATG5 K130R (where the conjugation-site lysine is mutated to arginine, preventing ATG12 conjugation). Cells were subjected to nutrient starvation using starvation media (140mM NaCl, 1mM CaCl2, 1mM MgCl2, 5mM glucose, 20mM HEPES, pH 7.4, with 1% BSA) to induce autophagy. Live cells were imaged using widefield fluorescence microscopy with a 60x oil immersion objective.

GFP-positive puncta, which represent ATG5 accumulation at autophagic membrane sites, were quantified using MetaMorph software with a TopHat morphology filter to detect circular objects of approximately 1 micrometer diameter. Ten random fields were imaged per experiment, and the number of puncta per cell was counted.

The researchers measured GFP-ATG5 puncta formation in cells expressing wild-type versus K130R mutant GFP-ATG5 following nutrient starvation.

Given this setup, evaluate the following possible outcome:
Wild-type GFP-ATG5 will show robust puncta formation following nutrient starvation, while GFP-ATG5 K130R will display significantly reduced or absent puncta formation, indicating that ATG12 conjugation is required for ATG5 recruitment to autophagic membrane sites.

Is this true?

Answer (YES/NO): NO